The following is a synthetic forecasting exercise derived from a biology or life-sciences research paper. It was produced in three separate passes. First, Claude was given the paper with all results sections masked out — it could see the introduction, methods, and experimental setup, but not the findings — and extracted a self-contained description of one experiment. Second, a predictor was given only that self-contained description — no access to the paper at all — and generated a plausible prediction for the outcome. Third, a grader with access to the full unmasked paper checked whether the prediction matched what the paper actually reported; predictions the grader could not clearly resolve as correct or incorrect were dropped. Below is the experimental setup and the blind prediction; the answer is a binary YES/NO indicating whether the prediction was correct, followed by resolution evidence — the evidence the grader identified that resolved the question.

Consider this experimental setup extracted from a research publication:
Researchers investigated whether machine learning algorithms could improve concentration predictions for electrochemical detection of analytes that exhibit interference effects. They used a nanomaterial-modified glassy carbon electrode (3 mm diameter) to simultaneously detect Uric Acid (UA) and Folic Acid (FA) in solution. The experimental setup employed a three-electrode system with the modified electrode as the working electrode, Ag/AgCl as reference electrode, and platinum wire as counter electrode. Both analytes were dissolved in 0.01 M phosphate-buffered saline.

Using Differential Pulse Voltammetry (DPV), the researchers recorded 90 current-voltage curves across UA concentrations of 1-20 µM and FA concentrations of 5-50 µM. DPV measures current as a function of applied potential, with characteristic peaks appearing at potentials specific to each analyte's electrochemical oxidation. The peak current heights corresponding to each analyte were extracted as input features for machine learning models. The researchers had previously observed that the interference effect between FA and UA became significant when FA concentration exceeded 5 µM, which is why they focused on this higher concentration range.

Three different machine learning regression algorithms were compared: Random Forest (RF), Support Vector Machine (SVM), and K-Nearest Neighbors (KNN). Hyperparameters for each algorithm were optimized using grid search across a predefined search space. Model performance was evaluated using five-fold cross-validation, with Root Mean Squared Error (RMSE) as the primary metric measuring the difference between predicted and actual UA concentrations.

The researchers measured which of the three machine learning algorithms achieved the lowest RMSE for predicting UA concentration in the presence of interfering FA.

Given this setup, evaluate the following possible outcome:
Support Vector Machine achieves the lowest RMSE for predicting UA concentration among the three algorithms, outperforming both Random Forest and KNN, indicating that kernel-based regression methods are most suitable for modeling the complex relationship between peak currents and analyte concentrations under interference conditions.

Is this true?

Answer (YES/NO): NO